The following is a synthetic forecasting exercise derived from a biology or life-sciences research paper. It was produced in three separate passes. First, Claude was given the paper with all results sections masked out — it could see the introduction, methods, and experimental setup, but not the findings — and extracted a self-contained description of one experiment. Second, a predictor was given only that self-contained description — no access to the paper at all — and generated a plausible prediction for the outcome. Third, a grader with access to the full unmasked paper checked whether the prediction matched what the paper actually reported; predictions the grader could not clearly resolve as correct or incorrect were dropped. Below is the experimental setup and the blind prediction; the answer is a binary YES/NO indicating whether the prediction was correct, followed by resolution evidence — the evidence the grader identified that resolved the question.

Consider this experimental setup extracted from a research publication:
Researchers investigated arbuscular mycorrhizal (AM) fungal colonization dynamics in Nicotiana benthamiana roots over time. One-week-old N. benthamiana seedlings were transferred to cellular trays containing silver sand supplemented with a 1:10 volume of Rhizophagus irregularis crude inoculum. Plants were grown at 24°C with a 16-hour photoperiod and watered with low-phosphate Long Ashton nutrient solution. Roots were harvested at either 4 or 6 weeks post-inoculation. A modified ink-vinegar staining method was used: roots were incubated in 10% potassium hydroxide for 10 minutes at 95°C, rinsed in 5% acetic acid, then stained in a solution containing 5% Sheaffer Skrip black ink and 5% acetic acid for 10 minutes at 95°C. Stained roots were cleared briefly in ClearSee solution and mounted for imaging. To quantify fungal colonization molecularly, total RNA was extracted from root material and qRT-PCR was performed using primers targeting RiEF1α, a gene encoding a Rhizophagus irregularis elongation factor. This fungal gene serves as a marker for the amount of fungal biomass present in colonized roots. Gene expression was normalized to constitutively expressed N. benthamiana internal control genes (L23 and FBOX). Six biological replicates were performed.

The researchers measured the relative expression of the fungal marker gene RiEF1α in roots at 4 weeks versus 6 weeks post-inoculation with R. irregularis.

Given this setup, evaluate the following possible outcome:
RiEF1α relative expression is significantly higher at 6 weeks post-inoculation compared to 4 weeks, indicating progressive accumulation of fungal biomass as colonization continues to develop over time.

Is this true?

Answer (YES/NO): YES